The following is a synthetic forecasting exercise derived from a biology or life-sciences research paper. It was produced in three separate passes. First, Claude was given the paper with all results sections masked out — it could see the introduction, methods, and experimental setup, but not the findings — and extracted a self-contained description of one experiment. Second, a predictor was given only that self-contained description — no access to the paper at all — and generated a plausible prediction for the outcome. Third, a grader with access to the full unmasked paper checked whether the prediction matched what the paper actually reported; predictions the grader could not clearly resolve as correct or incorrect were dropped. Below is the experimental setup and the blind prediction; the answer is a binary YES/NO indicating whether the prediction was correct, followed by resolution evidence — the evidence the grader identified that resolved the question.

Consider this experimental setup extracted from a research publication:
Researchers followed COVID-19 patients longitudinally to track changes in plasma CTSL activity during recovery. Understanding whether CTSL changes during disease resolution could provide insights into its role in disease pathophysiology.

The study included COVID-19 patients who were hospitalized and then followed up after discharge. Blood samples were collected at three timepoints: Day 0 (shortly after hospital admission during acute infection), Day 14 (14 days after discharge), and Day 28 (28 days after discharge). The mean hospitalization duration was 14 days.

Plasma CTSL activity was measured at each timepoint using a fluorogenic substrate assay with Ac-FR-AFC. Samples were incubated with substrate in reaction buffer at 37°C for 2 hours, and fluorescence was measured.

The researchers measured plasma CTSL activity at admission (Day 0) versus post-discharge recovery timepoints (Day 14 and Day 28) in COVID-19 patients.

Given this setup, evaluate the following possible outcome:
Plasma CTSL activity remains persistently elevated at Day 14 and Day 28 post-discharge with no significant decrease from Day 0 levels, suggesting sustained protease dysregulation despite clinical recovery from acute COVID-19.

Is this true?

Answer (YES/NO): NO